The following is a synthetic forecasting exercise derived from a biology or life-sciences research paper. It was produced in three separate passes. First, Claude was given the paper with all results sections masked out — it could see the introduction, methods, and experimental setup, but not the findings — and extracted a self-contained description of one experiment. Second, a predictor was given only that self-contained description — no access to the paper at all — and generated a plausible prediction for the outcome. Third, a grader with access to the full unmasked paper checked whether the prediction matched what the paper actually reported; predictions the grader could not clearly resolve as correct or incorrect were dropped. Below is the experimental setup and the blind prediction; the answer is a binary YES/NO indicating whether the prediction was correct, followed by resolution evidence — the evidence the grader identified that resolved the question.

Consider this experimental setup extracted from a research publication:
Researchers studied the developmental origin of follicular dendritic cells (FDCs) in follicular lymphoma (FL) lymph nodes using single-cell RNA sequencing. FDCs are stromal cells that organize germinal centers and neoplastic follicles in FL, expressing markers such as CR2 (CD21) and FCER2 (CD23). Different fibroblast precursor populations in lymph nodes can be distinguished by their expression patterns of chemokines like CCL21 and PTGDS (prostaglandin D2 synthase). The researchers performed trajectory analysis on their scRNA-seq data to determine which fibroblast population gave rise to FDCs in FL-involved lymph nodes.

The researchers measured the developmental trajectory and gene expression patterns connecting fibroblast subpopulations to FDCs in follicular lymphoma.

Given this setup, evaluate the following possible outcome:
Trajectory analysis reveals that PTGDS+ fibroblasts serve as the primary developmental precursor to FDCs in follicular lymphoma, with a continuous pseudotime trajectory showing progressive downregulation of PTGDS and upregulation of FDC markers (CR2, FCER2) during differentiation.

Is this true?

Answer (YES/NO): NO